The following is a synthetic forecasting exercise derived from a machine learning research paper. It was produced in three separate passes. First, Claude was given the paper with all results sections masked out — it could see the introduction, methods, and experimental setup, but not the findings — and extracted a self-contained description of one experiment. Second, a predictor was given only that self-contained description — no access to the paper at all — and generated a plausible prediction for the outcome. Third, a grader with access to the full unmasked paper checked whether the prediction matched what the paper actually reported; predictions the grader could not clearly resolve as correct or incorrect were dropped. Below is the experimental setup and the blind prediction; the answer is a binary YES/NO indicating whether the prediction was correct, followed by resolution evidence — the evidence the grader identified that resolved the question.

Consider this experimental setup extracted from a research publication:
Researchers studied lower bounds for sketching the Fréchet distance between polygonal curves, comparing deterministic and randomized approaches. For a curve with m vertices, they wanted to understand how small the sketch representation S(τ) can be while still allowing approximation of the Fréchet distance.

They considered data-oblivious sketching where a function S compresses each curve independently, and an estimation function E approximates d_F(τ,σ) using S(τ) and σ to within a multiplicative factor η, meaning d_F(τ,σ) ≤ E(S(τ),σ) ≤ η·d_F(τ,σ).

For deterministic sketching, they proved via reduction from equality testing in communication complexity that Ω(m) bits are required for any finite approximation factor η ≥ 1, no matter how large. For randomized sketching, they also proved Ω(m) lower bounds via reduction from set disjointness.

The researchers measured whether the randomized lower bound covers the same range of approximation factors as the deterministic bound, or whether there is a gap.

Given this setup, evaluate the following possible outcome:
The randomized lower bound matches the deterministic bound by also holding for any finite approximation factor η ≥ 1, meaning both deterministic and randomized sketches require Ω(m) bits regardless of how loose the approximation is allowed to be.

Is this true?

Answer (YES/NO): NO